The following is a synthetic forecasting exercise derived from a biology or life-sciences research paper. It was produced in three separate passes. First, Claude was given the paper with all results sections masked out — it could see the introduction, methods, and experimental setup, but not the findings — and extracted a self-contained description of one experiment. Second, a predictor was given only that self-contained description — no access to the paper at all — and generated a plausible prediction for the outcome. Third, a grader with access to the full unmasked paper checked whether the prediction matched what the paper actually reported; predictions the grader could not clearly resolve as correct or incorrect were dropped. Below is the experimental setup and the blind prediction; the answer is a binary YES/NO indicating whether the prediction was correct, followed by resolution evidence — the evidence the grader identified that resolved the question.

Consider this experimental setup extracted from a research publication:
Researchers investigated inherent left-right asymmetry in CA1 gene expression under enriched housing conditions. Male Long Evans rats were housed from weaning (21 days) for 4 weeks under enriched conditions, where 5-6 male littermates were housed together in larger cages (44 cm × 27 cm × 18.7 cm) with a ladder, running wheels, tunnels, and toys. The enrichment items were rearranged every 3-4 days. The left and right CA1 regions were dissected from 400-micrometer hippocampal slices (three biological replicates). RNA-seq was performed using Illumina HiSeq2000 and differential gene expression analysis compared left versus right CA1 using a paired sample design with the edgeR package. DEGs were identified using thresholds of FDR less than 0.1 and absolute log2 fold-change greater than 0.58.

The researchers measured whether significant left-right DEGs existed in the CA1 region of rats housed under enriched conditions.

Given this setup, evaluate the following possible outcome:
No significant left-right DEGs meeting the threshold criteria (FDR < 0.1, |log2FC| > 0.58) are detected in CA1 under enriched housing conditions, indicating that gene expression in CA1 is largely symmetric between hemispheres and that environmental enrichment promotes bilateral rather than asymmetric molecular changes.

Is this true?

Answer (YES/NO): YES